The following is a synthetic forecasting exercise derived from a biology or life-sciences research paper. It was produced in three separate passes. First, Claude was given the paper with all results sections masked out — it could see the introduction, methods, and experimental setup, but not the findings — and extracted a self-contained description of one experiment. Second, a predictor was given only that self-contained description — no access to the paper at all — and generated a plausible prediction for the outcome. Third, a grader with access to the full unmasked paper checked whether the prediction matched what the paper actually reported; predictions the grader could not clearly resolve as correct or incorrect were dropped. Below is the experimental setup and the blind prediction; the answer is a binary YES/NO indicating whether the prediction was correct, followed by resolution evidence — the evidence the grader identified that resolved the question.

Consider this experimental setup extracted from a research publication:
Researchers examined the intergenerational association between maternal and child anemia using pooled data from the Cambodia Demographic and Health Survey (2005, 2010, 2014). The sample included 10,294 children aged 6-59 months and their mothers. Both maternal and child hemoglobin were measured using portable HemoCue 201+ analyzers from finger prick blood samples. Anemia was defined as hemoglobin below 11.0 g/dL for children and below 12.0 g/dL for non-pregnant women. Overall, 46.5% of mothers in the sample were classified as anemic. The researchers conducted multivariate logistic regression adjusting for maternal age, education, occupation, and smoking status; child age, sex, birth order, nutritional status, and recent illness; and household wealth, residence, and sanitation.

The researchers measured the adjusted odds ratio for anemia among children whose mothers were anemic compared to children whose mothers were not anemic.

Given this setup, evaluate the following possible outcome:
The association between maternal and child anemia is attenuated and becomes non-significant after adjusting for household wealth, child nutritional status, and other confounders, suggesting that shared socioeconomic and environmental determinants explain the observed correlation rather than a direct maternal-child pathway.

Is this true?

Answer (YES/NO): NO